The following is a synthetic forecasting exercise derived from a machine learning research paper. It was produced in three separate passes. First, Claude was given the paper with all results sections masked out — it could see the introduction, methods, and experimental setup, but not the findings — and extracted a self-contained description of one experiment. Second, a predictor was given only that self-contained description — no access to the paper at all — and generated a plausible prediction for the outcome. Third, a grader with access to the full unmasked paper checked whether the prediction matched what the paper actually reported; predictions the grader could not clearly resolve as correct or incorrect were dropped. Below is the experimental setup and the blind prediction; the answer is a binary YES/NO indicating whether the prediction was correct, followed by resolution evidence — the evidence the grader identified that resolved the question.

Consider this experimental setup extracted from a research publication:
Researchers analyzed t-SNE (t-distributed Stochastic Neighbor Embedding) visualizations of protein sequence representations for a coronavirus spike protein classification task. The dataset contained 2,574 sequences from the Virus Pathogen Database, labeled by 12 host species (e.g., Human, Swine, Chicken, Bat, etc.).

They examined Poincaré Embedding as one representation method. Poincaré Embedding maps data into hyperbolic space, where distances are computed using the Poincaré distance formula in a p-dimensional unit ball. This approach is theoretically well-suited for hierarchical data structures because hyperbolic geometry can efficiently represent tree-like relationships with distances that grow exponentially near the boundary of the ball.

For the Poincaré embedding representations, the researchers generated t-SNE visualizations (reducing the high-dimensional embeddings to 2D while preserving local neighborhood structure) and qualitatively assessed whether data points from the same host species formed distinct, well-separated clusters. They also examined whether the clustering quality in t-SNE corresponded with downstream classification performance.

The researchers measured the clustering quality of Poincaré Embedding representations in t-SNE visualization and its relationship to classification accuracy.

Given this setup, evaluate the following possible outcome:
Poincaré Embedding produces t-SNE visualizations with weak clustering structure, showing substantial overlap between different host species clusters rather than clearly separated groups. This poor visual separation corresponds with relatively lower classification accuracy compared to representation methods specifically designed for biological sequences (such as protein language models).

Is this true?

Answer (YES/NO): YES